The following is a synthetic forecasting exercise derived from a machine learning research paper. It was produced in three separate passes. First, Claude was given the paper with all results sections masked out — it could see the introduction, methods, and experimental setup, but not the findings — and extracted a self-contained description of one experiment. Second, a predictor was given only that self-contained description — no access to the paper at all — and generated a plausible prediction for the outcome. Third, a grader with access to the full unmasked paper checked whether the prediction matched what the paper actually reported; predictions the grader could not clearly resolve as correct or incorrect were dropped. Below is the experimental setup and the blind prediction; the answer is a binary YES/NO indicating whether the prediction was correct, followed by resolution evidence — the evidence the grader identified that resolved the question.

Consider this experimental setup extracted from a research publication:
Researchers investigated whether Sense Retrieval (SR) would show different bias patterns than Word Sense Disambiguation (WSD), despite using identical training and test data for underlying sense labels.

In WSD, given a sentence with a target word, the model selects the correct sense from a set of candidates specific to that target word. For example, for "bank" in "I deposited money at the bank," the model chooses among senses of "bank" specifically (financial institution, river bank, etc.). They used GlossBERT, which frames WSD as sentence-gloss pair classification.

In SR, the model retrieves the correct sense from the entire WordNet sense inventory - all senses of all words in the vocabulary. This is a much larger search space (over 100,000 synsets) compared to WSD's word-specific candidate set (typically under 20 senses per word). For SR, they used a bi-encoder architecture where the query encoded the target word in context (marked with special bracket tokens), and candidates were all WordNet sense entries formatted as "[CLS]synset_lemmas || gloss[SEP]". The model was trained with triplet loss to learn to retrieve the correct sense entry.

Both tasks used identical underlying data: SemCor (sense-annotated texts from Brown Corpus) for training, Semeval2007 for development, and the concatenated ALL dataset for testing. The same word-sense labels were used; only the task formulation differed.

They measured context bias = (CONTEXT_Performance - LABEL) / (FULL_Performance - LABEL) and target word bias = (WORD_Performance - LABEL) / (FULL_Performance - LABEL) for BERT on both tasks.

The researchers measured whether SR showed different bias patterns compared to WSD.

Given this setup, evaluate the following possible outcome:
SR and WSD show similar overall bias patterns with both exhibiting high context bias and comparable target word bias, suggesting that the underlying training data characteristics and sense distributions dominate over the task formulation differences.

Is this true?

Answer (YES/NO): NO